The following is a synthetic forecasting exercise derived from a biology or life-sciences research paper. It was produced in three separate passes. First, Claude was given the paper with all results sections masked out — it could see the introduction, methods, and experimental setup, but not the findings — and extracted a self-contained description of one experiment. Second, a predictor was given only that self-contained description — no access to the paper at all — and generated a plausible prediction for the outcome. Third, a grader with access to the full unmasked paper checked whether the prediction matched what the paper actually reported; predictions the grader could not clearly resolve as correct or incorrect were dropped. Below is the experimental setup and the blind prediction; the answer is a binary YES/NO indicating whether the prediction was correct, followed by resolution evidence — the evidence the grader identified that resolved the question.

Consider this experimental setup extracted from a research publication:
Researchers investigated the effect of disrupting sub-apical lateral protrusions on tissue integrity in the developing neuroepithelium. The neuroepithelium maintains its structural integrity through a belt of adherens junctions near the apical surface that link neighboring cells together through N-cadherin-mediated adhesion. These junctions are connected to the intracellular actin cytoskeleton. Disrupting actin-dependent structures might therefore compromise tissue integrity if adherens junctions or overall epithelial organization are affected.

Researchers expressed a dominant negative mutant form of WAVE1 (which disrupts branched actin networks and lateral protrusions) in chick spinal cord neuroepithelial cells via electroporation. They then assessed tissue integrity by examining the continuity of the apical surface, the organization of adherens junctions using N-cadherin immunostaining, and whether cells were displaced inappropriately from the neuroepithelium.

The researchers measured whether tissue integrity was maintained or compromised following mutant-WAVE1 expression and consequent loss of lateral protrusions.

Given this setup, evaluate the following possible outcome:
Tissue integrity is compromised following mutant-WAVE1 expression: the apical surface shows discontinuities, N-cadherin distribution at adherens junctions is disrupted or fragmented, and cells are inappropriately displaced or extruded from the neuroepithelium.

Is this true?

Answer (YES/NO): NO